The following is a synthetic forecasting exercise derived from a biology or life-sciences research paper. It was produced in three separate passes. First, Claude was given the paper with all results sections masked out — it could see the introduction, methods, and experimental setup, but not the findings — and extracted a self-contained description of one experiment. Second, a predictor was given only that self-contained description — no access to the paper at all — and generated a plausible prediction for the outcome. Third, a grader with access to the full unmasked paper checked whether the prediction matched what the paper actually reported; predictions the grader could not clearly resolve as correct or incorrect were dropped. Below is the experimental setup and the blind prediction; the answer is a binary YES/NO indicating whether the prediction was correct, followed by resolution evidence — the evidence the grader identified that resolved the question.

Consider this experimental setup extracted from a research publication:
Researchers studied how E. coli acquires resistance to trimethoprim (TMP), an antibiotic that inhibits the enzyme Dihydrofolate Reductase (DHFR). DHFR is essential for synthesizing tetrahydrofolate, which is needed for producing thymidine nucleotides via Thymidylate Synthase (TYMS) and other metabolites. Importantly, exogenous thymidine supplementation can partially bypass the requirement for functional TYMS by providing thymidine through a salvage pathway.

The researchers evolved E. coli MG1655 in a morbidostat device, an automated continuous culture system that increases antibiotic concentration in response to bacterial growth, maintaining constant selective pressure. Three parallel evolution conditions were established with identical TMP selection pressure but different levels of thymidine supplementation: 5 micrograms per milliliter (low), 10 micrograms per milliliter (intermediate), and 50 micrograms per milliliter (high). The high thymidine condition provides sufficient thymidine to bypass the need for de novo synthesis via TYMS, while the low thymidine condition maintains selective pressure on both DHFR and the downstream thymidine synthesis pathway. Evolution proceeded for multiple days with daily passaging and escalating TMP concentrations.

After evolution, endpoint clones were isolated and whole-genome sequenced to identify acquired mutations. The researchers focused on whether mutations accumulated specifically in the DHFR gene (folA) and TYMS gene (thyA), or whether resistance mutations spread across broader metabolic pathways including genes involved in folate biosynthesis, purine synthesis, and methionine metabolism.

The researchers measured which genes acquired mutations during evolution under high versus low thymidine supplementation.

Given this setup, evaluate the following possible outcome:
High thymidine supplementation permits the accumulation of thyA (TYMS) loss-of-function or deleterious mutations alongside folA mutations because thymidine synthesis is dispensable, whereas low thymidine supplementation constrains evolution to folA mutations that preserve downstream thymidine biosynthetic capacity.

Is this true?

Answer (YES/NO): NO